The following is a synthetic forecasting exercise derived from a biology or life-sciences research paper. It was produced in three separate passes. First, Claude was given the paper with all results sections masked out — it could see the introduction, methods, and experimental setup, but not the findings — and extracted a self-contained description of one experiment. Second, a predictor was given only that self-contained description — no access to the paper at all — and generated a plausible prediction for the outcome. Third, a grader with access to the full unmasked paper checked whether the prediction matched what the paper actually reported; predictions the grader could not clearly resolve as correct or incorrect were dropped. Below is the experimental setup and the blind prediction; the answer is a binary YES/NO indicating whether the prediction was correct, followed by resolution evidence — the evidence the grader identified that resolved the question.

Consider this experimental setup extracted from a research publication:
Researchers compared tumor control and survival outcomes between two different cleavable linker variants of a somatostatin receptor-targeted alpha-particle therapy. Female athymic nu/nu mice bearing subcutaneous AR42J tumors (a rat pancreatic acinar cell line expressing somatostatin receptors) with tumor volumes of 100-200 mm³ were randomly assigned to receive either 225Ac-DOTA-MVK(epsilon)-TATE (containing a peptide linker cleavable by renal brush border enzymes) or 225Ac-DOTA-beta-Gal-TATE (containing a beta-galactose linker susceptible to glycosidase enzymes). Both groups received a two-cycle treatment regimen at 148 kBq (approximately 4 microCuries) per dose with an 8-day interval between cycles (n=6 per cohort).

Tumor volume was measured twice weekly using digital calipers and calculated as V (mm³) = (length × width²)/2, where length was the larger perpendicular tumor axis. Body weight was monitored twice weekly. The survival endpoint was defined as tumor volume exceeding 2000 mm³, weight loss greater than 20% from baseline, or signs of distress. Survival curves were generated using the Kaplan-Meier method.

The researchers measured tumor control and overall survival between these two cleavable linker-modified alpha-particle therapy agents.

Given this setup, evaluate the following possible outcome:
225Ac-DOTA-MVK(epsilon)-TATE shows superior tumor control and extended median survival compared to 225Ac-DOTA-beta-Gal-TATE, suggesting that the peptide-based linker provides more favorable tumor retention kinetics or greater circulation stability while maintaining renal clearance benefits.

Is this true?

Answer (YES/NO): NO